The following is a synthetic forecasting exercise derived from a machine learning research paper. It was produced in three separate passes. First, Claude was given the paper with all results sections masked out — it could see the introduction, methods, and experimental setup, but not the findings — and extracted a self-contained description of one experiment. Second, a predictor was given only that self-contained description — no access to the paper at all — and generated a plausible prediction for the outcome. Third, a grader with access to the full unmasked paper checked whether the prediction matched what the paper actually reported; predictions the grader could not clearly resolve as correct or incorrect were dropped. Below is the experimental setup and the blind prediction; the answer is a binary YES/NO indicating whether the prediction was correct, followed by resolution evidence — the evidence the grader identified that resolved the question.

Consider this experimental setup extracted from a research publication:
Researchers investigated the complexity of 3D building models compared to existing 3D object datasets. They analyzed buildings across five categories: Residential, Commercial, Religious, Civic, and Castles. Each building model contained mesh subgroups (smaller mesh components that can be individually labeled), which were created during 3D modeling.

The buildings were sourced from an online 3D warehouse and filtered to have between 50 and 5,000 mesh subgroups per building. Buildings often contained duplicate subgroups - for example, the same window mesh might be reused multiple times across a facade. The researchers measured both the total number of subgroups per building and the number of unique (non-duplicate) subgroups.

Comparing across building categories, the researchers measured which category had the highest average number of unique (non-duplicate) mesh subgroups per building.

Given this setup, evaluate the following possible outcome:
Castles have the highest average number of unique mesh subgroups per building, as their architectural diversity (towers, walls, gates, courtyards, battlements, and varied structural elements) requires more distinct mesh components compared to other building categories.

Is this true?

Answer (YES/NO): YES